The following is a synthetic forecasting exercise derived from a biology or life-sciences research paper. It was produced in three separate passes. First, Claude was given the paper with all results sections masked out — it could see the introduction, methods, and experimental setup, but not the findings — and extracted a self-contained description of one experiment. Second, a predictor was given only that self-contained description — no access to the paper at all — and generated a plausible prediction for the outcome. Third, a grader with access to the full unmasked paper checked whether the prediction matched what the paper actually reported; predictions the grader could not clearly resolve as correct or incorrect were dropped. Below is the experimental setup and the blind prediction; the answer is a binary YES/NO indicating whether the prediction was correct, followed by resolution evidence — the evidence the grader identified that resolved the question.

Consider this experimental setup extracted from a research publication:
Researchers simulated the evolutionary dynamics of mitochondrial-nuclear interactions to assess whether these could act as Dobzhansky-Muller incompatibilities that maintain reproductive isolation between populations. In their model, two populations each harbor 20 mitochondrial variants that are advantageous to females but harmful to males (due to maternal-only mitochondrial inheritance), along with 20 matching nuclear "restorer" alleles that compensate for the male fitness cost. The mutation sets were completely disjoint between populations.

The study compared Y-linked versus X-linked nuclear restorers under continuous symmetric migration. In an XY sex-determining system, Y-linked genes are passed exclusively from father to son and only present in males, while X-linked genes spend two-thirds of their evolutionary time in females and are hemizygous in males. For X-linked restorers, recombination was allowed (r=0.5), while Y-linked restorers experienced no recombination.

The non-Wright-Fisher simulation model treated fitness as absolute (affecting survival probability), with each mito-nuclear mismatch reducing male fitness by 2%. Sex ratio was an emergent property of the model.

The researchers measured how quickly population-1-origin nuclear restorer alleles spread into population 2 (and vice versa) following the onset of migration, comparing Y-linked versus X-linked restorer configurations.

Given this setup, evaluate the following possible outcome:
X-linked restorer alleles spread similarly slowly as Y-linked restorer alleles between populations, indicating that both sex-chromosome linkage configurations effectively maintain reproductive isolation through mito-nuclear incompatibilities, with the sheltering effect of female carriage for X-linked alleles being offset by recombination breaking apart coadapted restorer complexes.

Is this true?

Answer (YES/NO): NO